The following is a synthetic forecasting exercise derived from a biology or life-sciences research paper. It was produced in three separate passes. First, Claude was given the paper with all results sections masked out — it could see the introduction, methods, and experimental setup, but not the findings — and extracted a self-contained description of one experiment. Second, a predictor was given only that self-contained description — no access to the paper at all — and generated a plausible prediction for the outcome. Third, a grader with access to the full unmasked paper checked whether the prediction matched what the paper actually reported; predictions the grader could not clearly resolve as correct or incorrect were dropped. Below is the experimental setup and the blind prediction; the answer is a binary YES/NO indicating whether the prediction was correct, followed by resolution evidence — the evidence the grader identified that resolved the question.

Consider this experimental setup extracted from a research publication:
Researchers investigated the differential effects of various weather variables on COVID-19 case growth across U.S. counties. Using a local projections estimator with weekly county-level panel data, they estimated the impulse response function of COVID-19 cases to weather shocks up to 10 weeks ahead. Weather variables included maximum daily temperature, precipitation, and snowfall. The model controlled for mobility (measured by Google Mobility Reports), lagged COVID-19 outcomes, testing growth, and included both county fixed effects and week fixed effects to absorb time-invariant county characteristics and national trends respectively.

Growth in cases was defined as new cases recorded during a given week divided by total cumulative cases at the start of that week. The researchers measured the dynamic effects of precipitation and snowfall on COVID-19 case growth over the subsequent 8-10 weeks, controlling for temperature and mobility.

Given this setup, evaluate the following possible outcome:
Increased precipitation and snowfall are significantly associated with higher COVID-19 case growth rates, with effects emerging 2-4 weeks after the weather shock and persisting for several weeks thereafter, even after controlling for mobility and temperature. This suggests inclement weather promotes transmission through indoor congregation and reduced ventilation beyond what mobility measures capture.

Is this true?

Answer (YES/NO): NO